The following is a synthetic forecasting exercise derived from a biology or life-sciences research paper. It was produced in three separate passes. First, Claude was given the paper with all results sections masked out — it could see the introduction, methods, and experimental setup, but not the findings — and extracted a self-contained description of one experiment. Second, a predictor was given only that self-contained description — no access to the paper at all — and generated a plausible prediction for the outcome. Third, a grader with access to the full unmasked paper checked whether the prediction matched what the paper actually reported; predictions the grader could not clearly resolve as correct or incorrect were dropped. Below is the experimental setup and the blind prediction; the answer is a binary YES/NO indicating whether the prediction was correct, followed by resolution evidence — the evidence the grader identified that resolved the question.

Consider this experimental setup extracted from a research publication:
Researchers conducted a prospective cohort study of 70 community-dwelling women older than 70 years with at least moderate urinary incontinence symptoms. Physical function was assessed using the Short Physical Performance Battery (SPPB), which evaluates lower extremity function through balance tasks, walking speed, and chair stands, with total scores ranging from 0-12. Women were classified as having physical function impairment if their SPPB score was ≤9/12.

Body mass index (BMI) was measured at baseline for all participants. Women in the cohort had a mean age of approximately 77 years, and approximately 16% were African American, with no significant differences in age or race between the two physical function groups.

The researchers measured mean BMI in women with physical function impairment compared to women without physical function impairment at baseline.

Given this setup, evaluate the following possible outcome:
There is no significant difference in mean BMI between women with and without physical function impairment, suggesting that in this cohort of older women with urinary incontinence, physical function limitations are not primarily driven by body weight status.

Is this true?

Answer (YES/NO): NO